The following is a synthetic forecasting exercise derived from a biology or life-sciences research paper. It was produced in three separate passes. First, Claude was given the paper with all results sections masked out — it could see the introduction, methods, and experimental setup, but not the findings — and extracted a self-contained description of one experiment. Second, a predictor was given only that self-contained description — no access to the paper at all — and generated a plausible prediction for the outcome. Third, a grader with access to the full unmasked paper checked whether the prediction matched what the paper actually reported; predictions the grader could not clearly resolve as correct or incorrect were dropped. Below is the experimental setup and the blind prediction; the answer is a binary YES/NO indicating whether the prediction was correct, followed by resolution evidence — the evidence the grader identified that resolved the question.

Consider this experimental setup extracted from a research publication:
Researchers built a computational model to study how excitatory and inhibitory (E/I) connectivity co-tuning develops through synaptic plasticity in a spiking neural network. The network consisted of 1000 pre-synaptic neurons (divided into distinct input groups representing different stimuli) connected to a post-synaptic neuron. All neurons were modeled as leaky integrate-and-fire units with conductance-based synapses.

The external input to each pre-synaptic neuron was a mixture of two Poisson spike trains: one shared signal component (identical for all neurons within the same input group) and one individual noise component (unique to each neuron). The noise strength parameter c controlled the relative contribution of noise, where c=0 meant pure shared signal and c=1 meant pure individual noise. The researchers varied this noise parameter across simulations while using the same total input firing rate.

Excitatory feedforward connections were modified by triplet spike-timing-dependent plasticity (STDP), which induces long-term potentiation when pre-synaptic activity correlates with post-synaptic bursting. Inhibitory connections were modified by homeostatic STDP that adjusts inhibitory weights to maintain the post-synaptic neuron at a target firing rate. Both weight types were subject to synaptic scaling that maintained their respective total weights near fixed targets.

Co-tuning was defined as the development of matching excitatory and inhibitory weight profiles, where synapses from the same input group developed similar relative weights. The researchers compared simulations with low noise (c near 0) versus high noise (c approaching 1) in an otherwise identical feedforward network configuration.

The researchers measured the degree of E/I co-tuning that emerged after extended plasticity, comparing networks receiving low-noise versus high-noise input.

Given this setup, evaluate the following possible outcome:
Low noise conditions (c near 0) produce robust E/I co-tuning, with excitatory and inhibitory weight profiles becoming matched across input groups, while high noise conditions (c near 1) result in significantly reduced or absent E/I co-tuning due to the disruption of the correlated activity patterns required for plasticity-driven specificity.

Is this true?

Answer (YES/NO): YES